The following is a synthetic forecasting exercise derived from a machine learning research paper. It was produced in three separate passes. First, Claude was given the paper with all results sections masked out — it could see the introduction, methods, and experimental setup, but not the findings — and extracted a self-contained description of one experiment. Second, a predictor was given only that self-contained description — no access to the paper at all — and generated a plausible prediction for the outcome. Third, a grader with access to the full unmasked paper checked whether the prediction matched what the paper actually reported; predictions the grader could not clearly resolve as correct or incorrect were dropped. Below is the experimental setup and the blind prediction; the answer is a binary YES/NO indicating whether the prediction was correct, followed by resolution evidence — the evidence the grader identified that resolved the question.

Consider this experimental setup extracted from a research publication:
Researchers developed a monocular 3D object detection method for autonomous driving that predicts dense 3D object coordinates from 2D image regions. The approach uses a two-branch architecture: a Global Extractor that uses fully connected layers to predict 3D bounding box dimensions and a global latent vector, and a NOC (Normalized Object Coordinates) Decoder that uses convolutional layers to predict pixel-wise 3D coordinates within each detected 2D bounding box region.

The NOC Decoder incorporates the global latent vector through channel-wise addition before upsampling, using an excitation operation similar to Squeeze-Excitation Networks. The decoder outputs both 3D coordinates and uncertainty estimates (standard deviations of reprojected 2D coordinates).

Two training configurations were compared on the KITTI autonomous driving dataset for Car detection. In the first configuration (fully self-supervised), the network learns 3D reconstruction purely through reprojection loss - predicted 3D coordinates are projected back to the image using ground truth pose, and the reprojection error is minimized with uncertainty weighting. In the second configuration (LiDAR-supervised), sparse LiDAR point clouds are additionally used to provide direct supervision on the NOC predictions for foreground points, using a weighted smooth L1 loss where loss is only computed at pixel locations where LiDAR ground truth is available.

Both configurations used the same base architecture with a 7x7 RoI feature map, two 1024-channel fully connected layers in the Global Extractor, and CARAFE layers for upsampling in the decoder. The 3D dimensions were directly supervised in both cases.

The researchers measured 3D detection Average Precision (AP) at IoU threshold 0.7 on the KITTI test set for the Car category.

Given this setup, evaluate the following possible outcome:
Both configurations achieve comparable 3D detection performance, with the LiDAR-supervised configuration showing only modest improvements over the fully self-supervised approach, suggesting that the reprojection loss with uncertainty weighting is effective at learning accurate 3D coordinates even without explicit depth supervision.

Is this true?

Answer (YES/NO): NO